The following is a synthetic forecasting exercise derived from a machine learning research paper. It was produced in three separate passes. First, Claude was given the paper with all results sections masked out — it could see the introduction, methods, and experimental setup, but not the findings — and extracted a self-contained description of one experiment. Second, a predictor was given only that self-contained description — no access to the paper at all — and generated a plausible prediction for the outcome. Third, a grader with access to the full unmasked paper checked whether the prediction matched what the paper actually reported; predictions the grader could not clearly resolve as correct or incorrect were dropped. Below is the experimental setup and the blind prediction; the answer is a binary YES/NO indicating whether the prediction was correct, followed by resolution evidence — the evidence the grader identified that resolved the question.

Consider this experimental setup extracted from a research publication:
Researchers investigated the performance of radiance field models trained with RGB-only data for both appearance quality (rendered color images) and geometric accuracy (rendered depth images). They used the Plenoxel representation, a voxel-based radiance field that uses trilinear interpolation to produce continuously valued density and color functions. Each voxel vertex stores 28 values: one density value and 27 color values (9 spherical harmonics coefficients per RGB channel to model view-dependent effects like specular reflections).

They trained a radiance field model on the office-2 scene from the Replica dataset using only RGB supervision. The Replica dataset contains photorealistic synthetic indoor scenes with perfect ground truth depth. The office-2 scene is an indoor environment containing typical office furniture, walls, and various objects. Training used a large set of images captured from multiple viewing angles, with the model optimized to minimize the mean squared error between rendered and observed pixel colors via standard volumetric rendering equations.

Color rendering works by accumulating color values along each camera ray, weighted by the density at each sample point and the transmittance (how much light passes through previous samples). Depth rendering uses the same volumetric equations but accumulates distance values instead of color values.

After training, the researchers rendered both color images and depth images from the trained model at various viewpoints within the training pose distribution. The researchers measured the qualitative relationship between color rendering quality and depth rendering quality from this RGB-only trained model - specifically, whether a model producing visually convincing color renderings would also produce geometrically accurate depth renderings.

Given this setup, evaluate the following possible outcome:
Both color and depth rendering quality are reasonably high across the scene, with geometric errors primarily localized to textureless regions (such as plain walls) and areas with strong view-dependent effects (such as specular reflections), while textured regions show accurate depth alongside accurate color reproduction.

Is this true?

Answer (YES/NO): NO